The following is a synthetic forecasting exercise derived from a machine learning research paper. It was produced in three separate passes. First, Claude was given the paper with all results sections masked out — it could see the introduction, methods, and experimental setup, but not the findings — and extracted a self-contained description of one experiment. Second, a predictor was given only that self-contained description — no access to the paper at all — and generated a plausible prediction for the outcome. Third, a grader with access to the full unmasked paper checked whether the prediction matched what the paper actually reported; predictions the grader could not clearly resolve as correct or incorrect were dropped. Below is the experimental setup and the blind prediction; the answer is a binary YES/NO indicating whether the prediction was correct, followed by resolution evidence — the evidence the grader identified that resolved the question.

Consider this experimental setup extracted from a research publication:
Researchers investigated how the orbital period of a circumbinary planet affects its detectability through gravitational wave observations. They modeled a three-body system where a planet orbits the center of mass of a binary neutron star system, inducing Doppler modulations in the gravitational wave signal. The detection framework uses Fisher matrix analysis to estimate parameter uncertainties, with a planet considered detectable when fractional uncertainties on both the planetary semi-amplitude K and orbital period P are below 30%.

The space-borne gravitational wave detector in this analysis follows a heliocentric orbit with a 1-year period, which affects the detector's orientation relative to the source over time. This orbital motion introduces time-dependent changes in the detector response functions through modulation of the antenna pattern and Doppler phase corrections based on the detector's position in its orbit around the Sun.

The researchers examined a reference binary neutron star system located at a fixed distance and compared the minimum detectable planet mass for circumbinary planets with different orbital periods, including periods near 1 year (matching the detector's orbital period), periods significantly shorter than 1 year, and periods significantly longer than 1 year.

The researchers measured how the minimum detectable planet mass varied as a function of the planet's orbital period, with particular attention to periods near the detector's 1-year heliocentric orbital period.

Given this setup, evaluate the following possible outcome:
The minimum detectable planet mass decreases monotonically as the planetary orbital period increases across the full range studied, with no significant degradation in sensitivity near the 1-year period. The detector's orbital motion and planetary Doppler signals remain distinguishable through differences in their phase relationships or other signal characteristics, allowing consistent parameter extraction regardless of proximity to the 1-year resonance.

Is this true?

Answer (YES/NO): NO